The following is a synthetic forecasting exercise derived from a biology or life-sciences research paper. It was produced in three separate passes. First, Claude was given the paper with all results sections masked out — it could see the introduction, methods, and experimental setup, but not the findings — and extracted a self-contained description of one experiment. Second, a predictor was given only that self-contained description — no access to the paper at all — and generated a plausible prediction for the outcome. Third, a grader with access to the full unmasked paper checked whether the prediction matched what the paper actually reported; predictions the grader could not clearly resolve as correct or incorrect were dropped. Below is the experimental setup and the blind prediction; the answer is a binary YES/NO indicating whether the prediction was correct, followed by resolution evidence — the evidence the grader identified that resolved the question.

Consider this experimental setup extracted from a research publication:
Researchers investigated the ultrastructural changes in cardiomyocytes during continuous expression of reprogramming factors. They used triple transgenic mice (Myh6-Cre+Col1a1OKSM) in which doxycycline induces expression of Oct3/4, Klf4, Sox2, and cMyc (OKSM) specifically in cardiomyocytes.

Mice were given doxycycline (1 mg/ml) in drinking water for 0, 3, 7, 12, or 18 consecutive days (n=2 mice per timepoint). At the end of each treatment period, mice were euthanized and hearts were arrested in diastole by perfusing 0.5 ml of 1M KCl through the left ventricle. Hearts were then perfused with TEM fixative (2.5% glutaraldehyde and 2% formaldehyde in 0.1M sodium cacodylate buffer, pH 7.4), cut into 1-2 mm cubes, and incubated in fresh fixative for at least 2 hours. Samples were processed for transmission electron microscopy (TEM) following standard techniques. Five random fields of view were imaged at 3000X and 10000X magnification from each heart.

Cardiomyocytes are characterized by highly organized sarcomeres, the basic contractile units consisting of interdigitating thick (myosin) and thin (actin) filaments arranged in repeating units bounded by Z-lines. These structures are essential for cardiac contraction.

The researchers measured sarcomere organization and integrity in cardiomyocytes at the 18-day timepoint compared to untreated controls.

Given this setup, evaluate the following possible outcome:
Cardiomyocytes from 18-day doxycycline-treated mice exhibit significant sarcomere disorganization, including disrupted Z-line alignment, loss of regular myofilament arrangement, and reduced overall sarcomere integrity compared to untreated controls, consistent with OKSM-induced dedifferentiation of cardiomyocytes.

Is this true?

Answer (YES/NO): YES